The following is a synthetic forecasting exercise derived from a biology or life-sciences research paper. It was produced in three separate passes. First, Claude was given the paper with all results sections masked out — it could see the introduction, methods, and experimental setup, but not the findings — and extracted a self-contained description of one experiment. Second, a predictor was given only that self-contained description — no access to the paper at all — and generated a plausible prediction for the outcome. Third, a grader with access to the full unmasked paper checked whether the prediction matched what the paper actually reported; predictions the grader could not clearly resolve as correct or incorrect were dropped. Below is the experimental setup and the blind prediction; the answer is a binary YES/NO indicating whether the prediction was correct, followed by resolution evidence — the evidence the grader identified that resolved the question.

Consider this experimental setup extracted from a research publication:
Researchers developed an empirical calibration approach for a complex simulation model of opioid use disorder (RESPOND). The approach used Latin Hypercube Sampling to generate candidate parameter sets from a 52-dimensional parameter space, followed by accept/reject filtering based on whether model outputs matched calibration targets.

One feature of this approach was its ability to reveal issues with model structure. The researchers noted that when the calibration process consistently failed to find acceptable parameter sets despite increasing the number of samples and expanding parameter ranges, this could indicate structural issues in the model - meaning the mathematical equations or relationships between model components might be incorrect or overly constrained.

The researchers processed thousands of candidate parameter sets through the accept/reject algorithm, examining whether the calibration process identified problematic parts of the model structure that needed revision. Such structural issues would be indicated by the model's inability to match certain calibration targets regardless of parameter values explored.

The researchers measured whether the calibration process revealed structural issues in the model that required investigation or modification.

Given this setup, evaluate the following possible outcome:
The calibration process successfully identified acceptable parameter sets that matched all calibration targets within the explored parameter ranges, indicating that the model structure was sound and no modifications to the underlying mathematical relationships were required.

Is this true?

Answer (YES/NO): NO